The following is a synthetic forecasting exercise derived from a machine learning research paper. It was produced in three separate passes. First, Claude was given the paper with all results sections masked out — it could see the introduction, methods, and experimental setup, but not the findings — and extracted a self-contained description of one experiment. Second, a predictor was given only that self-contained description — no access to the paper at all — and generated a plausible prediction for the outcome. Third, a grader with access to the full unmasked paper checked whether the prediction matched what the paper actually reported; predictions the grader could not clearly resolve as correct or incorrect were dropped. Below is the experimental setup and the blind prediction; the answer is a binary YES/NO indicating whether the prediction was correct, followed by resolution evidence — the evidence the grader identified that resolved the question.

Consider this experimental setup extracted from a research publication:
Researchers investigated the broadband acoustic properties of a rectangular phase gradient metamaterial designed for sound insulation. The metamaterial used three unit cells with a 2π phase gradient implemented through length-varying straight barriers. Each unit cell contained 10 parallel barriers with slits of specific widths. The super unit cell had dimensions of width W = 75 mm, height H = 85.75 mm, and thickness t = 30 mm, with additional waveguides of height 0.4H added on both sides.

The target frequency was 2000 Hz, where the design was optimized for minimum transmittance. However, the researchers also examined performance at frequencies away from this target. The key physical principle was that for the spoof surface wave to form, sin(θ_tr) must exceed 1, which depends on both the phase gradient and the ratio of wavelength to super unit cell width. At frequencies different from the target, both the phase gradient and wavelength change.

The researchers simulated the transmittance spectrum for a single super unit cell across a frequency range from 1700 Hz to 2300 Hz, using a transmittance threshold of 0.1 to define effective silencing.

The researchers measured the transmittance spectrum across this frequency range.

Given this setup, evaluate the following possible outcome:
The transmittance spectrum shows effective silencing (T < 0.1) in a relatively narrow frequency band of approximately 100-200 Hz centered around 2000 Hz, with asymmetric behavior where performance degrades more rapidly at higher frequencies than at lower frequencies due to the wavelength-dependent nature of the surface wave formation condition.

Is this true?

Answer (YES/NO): NO